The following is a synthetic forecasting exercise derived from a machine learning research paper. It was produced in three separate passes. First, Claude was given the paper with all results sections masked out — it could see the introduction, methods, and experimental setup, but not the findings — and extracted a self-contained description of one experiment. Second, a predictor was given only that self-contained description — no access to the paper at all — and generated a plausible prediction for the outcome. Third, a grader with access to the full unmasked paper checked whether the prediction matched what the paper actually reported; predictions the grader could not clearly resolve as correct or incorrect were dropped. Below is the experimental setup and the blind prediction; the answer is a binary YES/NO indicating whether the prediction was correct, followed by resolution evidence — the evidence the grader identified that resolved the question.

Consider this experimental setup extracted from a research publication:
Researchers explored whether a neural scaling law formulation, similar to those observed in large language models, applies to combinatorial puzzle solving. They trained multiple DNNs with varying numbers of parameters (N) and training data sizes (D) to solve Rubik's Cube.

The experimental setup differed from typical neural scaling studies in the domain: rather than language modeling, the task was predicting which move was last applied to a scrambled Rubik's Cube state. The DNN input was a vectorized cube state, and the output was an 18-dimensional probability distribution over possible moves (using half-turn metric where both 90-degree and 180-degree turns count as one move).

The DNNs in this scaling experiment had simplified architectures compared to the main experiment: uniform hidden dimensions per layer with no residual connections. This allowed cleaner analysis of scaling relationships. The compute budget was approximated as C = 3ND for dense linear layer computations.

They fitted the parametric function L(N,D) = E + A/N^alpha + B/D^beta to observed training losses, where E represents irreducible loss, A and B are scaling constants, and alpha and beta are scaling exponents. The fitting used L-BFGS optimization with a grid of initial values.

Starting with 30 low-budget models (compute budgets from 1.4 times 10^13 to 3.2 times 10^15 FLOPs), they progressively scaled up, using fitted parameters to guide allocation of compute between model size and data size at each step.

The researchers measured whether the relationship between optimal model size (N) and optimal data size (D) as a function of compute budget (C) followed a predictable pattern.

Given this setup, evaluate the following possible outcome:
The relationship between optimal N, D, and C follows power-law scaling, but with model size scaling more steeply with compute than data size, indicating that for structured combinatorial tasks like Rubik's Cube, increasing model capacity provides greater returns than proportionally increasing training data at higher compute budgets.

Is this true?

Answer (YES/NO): NO